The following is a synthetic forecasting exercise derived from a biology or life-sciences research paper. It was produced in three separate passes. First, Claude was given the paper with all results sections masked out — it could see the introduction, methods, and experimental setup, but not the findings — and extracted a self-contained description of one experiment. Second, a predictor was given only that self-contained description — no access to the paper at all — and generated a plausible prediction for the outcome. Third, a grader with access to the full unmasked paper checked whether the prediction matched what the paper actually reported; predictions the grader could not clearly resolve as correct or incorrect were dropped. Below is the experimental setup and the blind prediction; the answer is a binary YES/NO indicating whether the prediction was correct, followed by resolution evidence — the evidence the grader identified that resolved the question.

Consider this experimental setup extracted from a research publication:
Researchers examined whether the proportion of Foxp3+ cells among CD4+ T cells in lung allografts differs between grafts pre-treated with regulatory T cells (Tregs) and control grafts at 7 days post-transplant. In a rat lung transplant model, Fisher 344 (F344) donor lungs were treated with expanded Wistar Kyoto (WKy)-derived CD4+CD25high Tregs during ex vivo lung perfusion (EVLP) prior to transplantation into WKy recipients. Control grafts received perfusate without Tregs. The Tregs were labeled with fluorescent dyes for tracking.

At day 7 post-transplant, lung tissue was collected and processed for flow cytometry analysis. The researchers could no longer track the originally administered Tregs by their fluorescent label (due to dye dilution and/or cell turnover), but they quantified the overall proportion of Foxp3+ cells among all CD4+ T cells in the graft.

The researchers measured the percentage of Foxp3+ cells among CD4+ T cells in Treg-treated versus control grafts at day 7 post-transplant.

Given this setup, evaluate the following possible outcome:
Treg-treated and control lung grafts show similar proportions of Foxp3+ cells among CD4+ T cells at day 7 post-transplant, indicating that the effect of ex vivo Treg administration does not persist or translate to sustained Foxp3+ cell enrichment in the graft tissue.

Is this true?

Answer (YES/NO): NO